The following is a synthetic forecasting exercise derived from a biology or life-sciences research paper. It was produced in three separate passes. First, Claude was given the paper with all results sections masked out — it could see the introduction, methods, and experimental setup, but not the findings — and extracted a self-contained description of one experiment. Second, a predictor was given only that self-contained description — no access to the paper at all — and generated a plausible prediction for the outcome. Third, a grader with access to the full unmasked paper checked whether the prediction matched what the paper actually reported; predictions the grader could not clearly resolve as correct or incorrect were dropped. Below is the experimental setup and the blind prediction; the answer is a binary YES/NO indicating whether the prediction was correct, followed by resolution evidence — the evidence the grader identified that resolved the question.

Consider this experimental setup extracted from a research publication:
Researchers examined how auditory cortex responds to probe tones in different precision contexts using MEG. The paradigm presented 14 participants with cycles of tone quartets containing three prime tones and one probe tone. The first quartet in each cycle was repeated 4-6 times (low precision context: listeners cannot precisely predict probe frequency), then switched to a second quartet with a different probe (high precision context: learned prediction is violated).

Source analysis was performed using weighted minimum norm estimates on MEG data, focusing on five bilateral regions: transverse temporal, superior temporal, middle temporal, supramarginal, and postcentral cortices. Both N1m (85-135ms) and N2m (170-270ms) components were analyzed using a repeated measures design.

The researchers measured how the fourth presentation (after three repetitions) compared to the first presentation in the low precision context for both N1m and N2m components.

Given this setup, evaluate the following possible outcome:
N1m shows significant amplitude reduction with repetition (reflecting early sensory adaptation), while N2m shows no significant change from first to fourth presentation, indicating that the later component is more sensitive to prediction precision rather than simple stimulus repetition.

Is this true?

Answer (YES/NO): YES